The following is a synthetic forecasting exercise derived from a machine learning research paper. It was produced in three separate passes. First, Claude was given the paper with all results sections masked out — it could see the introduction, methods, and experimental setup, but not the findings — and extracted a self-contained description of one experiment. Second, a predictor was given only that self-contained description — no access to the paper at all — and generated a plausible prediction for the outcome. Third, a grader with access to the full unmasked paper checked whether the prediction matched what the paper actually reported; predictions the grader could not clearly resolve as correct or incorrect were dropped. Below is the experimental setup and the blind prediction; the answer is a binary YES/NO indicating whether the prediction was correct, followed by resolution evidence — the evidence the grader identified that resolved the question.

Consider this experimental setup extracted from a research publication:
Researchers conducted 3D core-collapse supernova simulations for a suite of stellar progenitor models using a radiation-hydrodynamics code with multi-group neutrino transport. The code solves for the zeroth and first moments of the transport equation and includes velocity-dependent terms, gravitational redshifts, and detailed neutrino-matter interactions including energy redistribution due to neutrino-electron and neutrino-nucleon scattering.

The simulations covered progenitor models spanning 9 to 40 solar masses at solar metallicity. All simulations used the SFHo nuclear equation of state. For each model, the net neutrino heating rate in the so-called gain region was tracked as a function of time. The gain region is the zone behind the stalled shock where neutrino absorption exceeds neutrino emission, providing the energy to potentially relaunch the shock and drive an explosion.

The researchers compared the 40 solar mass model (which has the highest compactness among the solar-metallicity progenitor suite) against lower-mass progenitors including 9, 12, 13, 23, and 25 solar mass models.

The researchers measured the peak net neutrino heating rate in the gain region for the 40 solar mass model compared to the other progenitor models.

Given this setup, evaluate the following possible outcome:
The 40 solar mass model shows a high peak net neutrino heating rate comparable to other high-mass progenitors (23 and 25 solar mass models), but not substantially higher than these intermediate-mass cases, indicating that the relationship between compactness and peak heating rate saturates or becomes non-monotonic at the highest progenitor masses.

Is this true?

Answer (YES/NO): NO